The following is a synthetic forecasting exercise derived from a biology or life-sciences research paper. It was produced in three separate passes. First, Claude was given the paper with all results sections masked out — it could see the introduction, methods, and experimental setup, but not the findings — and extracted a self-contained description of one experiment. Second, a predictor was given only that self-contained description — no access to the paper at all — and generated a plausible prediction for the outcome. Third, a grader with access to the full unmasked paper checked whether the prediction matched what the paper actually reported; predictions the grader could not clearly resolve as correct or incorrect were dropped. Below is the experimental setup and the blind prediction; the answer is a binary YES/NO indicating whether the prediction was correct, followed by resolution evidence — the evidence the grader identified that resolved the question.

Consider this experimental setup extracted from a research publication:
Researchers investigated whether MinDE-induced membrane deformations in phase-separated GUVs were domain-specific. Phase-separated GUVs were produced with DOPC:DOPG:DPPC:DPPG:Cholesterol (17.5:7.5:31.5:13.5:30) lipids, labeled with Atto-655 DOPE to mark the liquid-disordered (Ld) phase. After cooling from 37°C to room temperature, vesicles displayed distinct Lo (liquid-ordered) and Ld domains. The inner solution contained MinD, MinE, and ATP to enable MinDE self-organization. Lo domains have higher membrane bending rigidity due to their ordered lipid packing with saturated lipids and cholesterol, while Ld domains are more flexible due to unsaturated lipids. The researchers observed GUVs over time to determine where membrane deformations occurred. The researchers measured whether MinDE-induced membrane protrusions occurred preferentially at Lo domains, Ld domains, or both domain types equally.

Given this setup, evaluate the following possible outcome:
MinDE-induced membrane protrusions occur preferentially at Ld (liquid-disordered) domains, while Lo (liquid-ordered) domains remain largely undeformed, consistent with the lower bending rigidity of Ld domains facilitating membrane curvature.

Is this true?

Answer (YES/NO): YES